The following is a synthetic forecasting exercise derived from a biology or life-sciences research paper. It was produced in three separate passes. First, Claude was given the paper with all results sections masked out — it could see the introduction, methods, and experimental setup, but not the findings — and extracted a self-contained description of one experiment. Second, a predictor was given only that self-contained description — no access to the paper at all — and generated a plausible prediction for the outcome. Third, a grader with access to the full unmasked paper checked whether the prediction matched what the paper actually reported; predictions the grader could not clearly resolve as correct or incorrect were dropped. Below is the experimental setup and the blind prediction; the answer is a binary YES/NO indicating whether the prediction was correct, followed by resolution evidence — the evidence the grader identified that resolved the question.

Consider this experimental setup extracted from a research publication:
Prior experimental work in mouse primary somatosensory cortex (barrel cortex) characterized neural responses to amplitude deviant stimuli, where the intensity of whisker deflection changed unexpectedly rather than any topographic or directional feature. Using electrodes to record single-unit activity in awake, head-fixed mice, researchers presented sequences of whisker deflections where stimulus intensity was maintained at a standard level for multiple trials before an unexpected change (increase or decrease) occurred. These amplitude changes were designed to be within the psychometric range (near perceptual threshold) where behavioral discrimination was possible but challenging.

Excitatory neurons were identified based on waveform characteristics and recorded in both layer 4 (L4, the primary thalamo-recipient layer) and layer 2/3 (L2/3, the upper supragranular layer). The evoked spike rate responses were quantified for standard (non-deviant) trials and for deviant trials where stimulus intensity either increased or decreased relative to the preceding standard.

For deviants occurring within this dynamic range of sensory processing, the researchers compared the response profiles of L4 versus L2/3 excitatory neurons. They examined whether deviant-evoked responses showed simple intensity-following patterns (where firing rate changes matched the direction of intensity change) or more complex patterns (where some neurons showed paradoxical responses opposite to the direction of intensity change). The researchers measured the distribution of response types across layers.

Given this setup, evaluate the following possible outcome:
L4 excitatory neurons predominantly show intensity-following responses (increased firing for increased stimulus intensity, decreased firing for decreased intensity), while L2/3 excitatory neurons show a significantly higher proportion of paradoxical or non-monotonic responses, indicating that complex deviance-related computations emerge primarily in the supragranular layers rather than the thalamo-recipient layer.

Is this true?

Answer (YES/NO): YES